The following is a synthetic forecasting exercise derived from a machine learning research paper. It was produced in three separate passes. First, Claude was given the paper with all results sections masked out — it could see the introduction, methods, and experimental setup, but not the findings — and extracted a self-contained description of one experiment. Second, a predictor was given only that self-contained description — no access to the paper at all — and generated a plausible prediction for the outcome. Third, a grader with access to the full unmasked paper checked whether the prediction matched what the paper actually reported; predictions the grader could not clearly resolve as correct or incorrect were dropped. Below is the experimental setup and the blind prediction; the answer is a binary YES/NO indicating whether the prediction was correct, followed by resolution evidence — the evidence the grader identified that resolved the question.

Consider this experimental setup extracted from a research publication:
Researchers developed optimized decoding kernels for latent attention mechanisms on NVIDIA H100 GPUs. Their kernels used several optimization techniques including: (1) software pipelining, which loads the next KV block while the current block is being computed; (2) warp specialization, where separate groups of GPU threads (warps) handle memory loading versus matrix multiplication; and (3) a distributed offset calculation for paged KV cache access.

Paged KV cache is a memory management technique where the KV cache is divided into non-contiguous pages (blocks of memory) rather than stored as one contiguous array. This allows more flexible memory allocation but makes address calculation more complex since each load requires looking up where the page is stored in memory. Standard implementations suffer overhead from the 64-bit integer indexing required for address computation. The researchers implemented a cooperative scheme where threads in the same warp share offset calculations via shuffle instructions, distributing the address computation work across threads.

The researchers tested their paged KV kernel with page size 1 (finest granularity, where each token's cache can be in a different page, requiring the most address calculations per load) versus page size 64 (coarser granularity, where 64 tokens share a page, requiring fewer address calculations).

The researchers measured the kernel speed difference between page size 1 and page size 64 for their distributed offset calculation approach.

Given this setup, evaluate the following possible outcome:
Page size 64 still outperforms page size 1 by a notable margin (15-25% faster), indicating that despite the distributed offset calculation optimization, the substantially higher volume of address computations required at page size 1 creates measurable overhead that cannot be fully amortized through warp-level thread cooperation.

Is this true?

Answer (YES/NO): NO